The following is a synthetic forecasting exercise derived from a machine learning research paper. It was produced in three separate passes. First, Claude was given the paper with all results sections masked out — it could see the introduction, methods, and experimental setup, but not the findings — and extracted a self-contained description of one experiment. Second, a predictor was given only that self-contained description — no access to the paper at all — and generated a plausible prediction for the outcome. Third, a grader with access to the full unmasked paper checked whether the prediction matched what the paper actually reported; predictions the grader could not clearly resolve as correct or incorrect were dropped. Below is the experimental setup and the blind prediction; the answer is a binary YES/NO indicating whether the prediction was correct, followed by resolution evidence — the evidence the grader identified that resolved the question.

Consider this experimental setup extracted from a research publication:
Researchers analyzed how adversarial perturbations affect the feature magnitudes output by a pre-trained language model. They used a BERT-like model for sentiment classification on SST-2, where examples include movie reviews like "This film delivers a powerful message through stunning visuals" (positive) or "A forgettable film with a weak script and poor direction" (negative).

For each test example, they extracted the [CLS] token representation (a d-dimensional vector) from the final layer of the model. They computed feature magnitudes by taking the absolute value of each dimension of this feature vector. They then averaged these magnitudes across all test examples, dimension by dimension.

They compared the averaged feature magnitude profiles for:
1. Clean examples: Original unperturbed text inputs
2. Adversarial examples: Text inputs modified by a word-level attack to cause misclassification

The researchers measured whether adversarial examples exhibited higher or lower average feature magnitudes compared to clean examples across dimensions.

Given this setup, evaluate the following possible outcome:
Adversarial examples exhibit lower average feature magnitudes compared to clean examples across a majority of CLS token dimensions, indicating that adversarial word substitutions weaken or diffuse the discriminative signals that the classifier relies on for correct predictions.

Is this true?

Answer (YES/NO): NO